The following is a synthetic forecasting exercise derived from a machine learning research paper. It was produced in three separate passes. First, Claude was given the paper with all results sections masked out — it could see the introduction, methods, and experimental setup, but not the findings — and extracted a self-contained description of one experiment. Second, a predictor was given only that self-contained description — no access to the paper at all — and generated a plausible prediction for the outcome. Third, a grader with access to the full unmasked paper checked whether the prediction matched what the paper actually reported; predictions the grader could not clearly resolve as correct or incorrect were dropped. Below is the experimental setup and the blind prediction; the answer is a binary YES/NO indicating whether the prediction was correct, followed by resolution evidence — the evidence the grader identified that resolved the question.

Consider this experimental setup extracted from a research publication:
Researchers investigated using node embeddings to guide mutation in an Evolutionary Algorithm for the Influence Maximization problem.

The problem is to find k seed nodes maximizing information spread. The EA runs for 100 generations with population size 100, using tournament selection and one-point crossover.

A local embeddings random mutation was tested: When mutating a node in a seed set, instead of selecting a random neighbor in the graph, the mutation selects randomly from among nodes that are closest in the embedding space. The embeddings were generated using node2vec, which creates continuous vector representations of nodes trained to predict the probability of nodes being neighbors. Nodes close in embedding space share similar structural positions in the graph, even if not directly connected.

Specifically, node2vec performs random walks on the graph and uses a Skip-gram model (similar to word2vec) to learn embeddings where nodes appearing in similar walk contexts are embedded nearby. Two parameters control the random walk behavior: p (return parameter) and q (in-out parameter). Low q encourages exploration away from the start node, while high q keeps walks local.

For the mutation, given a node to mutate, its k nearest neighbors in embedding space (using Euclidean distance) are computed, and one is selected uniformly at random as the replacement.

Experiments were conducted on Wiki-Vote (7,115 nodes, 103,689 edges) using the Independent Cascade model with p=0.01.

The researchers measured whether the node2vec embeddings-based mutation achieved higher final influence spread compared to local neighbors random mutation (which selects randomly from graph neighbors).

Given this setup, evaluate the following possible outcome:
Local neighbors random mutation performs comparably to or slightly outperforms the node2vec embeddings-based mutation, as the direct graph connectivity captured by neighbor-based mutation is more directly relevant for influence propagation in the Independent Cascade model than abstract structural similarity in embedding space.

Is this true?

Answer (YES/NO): NO